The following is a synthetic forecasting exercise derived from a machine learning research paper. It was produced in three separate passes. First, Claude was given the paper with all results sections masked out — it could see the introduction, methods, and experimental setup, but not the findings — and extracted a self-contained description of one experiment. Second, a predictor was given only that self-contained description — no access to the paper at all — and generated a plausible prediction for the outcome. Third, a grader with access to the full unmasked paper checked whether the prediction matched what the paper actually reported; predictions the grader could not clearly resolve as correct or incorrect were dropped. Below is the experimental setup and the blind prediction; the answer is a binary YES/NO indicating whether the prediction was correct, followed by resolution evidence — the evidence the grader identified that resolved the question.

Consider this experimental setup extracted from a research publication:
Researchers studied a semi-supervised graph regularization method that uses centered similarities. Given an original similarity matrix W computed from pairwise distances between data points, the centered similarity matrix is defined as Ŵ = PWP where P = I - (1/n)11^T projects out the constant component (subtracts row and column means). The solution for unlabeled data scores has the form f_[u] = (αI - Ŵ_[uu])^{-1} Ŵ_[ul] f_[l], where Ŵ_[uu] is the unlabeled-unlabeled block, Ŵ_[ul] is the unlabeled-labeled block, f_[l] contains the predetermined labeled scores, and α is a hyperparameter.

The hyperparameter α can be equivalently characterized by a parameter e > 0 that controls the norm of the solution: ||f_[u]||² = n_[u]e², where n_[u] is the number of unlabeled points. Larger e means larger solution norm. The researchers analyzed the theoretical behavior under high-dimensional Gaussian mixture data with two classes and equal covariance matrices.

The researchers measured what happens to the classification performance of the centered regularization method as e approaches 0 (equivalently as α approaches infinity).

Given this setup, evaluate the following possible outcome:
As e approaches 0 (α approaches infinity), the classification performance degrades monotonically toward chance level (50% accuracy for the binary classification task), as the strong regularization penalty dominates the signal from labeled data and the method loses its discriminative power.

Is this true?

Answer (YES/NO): NO